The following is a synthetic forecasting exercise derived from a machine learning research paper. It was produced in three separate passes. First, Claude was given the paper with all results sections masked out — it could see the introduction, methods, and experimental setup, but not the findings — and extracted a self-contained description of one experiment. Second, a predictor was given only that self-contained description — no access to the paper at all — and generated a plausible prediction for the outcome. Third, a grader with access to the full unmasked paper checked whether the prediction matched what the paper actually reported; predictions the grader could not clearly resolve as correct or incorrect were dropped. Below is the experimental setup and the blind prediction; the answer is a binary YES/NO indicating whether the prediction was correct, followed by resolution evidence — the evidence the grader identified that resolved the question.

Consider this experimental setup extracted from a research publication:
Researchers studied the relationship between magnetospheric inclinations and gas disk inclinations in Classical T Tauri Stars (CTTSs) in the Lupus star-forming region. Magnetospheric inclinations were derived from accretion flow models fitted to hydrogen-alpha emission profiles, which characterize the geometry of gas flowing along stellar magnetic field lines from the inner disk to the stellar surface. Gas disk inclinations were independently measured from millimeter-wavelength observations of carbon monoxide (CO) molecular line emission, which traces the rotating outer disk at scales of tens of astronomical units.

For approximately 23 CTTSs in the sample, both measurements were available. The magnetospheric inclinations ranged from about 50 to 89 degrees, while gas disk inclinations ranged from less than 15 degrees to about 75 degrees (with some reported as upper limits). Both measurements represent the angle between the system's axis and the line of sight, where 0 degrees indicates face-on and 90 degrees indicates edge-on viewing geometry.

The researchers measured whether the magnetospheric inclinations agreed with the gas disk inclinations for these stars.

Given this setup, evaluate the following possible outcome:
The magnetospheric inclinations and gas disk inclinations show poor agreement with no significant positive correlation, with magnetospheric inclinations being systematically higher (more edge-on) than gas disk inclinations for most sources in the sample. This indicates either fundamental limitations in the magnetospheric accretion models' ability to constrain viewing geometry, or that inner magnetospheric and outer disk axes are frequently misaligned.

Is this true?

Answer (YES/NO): NO